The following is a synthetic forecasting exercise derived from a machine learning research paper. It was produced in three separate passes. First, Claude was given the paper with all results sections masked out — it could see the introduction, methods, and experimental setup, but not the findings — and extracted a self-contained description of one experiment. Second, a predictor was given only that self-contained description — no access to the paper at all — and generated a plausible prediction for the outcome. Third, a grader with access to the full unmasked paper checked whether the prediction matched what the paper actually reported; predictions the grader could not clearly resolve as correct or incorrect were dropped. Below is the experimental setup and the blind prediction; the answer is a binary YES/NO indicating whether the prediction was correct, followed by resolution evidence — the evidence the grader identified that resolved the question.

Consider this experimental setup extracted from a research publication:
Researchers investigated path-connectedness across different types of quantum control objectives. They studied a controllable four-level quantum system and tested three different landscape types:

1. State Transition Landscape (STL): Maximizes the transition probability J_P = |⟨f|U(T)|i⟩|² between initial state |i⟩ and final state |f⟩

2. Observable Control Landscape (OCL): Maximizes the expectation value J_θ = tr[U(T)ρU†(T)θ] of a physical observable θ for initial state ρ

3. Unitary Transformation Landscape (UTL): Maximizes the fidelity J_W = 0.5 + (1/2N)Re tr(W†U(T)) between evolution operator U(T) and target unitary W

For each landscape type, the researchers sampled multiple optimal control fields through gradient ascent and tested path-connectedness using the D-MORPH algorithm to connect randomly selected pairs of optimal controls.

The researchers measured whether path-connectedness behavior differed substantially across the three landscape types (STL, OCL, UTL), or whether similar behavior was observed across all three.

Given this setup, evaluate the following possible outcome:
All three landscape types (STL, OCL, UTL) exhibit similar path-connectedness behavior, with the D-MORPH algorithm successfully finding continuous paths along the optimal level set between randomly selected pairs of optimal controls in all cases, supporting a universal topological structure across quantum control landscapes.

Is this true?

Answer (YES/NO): NO